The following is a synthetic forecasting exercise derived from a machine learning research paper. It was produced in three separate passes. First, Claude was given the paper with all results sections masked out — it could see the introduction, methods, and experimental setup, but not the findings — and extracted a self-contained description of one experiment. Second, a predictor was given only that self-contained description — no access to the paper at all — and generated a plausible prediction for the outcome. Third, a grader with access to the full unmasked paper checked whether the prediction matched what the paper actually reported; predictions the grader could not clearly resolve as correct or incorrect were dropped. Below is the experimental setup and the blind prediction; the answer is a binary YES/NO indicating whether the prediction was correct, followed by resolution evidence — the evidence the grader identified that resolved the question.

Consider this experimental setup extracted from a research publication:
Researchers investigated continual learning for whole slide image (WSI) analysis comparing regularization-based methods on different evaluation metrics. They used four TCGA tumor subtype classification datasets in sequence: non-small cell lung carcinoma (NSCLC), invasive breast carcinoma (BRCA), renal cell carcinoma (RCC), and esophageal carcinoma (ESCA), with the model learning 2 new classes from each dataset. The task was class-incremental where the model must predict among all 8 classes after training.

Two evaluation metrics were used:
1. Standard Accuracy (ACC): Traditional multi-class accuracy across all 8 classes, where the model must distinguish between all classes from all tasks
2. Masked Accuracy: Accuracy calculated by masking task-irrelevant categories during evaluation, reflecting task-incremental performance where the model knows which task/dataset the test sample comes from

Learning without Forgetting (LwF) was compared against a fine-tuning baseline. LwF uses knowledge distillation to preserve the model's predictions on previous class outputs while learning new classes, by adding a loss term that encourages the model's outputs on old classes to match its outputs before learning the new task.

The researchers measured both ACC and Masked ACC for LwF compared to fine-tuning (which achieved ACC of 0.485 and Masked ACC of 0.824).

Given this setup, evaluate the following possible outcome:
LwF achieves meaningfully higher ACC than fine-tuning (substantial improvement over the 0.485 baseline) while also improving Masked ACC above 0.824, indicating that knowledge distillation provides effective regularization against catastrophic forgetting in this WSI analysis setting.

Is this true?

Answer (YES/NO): NO